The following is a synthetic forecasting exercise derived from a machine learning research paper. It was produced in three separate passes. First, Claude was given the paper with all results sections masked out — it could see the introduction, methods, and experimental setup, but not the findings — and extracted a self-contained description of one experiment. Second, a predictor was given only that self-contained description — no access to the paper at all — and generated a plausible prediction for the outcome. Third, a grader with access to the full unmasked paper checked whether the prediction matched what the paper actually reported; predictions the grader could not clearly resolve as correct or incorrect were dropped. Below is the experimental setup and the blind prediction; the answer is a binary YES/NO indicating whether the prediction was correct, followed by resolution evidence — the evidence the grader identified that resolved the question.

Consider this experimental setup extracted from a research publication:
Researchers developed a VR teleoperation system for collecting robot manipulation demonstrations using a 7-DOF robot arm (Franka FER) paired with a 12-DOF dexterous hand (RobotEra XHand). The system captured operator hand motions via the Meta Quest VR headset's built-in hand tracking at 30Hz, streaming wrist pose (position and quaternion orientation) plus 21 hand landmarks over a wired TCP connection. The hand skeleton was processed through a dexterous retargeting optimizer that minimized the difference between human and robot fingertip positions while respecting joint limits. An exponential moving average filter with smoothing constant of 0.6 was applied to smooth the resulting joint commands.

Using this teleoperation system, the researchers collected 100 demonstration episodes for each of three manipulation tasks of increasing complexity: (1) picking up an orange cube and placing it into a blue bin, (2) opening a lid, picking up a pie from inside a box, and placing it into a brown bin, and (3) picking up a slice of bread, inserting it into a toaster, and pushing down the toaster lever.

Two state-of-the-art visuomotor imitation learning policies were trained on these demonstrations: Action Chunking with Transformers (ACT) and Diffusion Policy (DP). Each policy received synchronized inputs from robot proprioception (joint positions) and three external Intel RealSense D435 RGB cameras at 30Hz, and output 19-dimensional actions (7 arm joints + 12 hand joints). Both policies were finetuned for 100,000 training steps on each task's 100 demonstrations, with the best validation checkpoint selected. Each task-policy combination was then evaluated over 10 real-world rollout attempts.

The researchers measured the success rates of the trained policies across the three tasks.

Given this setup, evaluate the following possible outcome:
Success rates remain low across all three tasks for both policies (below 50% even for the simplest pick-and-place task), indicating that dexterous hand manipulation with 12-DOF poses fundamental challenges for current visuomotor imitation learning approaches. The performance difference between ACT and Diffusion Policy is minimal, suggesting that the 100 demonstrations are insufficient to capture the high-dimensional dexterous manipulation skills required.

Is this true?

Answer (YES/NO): NO